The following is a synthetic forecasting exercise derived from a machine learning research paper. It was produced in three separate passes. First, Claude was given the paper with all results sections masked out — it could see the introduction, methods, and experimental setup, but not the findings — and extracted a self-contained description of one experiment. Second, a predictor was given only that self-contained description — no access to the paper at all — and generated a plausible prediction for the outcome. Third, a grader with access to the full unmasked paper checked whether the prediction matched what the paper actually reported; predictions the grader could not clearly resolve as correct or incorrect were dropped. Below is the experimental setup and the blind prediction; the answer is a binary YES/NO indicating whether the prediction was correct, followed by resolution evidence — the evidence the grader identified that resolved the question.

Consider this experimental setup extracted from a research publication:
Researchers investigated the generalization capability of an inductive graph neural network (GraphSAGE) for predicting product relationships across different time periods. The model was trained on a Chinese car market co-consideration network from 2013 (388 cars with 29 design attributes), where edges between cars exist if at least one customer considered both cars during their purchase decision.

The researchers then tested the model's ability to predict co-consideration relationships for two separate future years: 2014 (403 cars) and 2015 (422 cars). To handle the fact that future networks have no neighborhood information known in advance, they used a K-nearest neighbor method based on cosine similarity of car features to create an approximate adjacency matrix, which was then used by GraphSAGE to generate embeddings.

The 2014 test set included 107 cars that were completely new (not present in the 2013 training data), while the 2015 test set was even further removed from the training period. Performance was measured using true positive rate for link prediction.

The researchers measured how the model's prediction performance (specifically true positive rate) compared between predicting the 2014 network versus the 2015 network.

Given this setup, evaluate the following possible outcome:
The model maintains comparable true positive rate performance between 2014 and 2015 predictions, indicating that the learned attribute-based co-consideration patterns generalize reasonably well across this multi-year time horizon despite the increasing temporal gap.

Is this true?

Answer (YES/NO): YES